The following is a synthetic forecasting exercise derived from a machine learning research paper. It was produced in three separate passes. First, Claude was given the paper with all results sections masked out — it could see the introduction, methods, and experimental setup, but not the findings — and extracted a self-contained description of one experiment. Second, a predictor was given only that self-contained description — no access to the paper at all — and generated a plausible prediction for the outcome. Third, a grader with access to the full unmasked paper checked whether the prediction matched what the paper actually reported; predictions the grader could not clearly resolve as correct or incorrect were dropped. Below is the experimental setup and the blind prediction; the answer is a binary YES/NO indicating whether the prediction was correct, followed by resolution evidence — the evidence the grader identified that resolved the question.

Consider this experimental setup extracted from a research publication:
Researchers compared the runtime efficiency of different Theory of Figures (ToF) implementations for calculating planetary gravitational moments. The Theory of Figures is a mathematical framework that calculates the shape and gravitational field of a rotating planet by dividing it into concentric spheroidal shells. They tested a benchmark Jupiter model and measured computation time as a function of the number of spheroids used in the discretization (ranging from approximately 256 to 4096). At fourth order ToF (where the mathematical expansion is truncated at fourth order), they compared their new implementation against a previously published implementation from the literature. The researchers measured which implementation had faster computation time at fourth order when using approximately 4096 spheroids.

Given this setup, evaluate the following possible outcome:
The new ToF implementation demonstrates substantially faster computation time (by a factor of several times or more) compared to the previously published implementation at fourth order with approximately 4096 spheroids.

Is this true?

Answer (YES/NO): NO